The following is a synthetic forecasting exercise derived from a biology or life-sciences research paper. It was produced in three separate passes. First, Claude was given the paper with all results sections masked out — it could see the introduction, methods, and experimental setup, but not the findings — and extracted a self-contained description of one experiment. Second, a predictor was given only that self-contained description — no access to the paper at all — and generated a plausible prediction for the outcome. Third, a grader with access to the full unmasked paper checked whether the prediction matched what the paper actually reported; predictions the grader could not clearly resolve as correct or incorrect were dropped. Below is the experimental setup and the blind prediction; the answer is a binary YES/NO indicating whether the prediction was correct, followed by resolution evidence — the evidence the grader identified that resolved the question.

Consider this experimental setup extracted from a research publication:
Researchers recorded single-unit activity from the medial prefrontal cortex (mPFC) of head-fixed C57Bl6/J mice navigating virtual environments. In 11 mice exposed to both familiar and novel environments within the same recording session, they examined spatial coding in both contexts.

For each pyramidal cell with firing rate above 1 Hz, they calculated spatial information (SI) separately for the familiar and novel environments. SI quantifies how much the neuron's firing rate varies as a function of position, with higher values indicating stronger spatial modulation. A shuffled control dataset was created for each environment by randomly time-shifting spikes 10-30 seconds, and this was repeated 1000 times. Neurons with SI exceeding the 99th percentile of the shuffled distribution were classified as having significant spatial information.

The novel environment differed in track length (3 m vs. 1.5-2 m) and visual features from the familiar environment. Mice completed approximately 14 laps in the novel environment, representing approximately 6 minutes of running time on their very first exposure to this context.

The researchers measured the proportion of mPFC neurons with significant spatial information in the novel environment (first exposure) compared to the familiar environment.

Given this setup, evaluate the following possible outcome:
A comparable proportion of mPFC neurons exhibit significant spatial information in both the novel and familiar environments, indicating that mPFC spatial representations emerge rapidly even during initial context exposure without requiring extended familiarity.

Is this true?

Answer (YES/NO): YES